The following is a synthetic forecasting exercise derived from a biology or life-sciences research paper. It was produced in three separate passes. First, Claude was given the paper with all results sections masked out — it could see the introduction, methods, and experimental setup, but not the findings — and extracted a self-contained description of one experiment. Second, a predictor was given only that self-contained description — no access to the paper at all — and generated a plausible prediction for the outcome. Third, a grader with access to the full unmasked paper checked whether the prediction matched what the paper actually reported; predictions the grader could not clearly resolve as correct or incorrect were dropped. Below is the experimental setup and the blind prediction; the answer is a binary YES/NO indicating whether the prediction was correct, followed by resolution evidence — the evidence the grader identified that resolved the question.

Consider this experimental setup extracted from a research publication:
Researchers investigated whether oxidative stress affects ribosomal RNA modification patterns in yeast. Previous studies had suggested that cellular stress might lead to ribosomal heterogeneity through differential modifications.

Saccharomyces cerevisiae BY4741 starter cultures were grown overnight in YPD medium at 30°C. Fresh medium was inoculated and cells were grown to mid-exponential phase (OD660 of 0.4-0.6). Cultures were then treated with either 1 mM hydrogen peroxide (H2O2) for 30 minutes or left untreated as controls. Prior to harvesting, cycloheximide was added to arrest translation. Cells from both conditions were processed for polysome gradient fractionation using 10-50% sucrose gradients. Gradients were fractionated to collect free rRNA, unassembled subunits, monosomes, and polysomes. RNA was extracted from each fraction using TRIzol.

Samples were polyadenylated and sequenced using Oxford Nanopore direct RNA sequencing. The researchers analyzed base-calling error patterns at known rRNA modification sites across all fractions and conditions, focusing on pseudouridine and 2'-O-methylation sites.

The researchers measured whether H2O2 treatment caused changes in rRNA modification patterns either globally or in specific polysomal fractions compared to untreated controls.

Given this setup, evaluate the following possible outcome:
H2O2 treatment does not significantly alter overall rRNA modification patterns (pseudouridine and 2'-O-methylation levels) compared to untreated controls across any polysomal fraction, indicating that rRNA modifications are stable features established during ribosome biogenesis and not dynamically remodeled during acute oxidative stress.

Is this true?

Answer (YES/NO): YES